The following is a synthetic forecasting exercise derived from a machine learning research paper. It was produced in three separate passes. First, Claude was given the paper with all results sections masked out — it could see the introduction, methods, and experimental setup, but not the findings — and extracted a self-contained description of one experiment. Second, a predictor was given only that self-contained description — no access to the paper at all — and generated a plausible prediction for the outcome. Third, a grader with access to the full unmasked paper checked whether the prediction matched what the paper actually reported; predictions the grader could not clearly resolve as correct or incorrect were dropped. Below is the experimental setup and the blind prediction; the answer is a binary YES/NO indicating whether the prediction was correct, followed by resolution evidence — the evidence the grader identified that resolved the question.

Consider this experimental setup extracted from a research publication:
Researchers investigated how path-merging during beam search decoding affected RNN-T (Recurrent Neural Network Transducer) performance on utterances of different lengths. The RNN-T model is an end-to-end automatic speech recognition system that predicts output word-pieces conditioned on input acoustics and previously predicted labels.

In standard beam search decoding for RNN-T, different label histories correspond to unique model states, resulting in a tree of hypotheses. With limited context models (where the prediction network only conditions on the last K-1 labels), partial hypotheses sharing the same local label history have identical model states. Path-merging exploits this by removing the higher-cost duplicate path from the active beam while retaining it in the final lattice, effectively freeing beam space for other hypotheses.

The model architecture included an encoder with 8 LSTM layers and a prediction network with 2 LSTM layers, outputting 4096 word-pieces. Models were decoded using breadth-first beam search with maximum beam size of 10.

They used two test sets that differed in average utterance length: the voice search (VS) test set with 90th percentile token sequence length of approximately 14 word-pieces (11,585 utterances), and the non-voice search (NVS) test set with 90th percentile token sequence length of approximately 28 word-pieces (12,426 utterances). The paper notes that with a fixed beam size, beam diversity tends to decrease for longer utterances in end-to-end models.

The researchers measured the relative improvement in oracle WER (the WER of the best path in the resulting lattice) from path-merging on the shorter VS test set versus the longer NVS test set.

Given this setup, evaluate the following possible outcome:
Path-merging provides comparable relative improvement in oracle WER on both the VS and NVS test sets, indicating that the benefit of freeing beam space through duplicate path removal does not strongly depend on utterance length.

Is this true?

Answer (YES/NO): NO